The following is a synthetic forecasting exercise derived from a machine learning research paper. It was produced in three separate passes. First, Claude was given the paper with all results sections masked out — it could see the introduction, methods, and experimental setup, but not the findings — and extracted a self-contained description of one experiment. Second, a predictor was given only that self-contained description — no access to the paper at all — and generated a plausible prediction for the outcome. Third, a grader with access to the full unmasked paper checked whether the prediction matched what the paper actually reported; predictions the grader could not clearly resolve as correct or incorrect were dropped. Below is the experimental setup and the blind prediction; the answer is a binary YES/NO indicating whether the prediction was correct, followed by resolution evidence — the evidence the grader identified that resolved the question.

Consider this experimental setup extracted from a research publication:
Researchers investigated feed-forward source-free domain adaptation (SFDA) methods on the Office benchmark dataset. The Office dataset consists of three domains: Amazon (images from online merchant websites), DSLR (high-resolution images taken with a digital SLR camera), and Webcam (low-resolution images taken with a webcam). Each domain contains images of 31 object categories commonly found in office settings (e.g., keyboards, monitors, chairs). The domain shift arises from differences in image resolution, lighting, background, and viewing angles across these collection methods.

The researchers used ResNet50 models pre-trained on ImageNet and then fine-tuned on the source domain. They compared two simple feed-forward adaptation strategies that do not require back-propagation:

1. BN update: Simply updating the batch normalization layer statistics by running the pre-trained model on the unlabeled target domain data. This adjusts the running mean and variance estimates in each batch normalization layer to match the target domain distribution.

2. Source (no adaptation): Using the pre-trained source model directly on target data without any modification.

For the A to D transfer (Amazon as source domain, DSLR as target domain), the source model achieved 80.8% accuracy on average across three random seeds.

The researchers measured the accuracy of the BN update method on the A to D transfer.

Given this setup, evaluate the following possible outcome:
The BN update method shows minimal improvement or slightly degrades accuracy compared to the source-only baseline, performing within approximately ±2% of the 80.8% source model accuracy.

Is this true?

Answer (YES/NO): YES